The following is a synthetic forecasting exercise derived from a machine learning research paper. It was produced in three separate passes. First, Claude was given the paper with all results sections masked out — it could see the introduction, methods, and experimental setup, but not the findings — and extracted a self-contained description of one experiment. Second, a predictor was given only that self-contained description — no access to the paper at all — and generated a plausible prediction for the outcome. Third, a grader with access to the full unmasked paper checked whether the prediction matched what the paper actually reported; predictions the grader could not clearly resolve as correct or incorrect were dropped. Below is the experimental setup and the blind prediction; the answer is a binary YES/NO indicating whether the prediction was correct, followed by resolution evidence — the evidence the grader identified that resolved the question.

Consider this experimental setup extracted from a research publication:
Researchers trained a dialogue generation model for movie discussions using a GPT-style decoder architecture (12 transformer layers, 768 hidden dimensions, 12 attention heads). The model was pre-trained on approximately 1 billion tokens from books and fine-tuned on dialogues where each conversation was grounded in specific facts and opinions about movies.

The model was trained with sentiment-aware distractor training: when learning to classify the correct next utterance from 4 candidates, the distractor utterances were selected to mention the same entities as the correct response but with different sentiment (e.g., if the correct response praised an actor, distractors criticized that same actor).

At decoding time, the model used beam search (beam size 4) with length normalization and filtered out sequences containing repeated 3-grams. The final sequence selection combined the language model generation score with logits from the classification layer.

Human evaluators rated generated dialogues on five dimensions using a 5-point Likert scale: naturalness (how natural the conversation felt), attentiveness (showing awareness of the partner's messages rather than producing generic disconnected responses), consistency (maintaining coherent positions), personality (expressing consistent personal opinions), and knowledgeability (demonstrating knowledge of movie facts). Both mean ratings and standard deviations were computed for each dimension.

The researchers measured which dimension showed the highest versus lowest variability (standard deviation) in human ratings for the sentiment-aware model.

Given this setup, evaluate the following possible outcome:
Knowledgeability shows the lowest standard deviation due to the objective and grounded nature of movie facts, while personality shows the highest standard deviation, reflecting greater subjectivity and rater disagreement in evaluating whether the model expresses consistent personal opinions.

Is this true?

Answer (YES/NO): NO